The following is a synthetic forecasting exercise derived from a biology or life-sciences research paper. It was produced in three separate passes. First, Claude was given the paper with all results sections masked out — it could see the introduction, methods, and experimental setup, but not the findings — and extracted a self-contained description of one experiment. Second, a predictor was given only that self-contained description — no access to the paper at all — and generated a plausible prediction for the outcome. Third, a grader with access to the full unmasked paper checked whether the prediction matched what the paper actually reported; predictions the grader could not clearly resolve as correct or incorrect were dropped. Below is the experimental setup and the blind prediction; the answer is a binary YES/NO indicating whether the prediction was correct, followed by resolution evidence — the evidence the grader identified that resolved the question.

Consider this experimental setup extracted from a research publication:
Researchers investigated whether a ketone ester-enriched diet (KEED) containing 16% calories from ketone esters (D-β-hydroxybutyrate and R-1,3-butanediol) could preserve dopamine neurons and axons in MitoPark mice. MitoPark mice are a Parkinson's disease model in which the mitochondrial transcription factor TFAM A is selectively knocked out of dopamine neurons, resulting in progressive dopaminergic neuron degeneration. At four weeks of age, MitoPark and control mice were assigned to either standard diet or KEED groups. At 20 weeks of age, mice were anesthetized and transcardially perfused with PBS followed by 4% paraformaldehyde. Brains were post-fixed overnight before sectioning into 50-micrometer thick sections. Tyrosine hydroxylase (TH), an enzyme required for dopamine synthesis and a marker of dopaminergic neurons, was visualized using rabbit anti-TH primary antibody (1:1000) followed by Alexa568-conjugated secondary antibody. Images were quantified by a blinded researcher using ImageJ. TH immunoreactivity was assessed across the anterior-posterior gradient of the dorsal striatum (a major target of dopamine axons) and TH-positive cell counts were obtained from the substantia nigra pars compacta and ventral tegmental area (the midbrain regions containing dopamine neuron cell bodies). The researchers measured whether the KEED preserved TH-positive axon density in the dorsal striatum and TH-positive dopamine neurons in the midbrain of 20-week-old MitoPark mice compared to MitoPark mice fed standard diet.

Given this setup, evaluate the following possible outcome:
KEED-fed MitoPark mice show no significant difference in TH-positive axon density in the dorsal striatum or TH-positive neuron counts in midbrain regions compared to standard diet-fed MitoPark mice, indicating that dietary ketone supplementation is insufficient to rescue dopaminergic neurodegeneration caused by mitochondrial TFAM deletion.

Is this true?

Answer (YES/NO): YES